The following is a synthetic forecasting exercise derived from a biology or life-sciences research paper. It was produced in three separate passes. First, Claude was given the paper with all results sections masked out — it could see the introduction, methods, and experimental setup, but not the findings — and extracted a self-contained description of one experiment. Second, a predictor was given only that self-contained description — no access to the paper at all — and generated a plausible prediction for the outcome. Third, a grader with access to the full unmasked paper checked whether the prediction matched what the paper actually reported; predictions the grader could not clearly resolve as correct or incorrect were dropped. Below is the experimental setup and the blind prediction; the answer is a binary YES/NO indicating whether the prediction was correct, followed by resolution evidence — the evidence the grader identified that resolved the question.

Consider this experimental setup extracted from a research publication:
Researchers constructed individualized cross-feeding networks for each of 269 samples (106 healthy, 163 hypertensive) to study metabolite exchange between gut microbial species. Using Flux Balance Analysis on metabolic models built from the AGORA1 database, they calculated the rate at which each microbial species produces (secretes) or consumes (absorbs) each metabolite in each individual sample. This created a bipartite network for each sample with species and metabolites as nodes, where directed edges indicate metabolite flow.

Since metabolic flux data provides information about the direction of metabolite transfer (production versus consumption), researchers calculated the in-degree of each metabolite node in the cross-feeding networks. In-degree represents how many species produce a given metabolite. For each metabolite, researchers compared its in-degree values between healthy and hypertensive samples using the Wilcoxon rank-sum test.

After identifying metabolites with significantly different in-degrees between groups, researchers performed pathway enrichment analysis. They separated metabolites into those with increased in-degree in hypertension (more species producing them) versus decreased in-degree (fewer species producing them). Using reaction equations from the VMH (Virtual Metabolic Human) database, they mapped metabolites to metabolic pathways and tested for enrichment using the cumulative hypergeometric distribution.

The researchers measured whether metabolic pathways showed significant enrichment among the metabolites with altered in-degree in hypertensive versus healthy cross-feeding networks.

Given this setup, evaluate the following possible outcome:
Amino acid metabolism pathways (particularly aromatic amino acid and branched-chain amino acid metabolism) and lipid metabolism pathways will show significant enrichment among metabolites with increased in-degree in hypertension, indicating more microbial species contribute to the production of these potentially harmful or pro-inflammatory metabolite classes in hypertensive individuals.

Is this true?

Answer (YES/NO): NO